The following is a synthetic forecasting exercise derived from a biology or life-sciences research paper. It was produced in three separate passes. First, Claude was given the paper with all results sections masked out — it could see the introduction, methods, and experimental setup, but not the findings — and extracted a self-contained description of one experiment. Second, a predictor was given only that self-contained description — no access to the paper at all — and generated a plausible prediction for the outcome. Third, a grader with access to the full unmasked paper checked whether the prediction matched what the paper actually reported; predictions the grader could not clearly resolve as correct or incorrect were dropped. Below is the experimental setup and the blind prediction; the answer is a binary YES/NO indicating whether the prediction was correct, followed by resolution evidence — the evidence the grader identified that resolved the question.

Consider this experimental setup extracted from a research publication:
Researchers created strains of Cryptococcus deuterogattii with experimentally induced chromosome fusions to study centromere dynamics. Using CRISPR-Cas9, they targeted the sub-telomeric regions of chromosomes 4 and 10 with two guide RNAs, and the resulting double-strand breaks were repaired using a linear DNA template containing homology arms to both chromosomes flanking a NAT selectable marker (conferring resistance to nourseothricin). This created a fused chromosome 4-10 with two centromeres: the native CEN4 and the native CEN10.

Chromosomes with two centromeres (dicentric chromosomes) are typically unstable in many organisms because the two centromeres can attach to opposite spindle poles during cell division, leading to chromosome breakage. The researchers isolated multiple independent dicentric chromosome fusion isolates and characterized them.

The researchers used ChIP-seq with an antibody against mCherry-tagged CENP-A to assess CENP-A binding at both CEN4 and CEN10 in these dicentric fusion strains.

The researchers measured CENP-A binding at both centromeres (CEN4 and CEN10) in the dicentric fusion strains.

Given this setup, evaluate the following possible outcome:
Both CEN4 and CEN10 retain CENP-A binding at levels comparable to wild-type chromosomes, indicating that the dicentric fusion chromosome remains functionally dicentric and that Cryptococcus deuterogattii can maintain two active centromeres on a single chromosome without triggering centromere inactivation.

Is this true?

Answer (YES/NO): NO